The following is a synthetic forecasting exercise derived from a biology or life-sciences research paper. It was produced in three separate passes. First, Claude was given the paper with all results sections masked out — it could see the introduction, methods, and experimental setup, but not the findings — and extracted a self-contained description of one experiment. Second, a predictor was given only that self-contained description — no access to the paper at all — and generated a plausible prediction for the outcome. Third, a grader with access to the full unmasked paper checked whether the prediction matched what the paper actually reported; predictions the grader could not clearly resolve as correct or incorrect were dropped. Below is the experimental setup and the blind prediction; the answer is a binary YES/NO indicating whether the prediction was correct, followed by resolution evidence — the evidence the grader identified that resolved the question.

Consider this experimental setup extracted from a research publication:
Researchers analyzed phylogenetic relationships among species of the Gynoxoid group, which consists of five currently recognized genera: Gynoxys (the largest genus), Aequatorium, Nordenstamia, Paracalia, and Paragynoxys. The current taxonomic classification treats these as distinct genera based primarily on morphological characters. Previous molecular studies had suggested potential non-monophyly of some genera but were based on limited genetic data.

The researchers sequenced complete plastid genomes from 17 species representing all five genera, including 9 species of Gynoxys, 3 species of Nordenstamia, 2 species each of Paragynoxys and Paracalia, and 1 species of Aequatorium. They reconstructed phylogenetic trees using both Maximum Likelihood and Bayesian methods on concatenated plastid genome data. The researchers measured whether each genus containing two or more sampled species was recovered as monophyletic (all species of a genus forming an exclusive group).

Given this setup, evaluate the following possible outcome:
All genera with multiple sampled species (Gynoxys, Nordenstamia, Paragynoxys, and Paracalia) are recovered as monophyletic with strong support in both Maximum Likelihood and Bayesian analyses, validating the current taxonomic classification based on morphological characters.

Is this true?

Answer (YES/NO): NO